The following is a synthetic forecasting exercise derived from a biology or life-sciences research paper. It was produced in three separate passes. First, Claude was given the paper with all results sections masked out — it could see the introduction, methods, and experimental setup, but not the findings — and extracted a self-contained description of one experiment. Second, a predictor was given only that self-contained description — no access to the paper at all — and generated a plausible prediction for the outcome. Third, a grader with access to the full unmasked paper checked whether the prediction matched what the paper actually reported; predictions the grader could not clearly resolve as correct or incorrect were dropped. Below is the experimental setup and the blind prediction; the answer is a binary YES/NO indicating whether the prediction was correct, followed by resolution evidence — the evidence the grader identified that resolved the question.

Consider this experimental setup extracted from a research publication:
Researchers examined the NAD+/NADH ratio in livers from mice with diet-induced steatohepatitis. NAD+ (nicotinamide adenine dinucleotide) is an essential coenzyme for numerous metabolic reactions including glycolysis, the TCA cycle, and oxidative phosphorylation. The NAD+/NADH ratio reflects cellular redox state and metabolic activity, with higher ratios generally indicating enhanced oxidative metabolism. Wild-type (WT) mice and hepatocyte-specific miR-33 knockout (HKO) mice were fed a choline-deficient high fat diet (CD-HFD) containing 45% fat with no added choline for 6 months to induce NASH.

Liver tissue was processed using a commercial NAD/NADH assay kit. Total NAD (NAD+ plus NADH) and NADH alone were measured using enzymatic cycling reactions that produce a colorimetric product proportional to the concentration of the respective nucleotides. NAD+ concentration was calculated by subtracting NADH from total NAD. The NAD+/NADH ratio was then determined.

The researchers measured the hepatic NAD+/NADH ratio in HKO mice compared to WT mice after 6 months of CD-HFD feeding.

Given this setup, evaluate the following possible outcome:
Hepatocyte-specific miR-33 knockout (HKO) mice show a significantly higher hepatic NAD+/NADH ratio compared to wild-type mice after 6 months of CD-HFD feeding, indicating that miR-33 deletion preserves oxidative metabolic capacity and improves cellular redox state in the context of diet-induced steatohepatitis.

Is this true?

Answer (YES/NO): YES